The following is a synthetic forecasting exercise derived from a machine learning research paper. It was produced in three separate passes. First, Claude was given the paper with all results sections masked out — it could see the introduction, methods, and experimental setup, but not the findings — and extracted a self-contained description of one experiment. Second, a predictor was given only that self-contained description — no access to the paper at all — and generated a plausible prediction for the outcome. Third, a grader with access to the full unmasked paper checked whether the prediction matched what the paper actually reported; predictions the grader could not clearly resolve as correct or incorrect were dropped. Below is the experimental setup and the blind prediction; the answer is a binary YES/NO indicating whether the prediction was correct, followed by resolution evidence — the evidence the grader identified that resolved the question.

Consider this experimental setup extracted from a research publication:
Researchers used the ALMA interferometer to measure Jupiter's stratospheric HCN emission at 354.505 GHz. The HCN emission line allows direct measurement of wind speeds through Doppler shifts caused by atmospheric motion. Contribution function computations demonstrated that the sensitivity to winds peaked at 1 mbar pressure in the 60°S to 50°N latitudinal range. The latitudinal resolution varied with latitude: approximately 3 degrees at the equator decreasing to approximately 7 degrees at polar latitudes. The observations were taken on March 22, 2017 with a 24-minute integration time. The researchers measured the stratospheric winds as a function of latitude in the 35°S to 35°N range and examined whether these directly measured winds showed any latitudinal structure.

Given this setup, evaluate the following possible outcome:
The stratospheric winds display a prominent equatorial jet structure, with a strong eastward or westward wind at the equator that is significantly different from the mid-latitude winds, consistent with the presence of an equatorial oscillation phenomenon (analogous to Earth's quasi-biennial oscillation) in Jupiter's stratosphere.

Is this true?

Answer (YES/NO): YES